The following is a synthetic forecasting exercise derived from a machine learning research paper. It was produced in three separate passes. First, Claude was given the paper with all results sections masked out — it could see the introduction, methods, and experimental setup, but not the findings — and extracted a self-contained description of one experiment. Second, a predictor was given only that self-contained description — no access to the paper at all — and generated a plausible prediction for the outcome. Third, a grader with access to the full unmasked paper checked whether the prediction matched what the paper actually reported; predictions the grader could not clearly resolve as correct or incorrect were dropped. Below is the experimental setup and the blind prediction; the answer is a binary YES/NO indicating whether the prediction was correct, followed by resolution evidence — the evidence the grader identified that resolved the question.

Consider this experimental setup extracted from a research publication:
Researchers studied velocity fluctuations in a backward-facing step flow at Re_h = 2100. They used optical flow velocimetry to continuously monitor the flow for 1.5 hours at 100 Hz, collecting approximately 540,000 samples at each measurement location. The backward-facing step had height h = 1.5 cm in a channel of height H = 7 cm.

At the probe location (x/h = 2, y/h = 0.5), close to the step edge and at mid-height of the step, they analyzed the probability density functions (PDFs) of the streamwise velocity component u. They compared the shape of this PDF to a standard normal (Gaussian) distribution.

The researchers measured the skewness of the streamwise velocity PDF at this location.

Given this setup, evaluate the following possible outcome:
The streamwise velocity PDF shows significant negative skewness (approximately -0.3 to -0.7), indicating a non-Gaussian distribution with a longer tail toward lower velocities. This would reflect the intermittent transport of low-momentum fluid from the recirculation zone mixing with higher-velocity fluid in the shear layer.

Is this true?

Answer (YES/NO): YES